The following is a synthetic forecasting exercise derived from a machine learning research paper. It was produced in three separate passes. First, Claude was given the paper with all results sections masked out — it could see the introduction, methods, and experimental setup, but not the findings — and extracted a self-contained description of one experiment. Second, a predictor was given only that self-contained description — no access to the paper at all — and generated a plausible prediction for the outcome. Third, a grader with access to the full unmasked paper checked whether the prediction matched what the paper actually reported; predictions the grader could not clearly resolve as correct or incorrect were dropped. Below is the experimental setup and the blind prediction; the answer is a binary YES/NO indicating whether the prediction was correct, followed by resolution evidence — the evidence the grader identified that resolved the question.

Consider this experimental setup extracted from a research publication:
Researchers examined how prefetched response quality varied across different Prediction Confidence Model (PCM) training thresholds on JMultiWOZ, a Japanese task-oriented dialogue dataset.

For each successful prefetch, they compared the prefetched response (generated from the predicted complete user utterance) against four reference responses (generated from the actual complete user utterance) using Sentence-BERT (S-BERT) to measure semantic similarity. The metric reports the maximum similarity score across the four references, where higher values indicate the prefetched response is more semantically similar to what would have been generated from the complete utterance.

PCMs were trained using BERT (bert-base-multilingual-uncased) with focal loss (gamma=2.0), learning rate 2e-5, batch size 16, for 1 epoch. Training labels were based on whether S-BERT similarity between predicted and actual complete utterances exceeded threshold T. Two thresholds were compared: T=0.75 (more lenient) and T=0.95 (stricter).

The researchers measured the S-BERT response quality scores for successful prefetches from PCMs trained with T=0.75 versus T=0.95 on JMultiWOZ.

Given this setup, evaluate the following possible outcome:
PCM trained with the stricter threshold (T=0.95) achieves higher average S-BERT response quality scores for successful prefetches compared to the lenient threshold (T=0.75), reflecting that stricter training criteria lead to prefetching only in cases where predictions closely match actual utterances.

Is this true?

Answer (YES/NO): YES